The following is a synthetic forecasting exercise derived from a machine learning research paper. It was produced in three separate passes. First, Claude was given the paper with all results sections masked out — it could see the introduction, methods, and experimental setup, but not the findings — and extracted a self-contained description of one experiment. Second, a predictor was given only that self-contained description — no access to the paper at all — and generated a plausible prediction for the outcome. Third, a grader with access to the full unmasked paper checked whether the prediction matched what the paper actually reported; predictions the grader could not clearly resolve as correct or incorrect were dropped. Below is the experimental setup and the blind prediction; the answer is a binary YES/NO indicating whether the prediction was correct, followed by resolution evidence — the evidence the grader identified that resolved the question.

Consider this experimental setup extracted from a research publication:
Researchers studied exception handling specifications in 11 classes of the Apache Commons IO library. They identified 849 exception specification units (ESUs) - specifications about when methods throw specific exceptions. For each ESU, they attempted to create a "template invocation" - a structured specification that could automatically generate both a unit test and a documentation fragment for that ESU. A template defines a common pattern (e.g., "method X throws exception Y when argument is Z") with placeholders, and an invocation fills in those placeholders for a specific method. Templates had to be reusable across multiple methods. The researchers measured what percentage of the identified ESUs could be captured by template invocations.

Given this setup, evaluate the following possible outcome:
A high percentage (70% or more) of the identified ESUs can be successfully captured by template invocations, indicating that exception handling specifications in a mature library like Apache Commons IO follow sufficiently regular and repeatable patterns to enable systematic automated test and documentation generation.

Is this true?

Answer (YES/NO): YES